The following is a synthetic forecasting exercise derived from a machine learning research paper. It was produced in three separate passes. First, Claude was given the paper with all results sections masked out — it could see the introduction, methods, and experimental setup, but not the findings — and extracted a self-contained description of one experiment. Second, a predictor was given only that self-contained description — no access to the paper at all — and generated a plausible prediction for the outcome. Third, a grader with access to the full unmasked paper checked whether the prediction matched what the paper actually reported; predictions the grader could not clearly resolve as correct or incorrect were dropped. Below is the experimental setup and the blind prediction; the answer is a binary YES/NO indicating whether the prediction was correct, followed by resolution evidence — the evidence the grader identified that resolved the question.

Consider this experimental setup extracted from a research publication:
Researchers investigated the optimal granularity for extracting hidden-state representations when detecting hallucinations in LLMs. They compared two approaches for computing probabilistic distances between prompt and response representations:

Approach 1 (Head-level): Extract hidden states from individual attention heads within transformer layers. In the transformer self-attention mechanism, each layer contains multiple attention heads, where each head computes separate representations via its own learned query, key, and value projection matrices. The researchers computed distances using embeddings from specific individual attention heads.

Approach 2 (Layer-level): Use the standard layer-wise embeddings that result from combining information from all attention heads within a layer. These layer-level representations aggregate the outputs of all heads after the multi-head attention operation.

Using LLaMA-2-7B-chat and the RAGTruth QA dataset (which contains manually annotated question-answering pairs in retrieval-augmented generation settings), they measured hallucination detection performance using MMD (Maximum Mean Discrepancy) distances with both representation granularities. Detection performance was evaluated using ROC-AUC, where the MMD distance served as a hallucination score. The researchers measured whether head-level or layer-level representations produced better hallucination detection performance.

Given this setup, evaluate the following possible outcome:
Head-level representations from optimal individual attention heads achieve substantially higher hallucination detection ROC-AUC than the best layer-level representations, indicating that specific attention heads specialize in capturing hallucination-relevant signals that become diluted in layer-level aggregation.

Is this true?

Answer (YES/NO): YES